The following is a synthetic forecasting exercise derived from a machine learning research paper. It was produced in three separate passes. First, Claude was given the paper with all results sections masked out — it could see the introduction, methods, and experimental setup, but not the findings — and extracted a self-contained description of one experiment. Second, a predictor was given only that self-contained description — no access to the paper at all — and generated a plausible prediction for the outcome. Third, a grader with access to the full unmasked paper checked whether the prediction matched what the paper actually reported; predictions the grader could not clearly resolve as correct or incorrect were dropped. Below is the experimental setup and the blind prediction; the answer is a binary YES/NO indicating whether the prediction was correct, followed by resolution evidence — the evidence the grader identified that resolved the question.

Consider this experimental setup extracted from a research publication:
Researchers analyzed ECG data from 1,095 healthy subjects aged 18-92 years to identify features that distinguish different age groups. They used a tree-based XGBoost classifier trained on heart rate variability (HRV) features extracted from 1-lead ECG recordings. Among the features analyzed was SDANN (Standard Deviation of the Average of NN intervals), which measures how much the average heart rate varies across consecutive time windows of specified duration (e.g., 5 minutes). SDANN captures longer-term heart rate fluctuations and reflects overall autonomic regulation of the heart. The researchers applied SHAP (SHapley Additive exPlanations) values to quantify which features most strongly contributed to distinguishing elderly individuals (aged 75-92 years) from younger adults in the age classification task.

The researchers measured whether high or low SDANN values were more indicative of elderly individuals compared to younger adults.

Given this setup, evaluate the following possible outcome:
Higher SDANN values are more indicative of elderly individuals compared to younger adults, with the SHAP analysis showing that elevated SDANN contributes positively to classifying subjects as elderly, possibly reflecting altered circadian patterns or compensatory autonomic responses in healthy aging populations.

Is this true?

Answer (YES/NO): YES